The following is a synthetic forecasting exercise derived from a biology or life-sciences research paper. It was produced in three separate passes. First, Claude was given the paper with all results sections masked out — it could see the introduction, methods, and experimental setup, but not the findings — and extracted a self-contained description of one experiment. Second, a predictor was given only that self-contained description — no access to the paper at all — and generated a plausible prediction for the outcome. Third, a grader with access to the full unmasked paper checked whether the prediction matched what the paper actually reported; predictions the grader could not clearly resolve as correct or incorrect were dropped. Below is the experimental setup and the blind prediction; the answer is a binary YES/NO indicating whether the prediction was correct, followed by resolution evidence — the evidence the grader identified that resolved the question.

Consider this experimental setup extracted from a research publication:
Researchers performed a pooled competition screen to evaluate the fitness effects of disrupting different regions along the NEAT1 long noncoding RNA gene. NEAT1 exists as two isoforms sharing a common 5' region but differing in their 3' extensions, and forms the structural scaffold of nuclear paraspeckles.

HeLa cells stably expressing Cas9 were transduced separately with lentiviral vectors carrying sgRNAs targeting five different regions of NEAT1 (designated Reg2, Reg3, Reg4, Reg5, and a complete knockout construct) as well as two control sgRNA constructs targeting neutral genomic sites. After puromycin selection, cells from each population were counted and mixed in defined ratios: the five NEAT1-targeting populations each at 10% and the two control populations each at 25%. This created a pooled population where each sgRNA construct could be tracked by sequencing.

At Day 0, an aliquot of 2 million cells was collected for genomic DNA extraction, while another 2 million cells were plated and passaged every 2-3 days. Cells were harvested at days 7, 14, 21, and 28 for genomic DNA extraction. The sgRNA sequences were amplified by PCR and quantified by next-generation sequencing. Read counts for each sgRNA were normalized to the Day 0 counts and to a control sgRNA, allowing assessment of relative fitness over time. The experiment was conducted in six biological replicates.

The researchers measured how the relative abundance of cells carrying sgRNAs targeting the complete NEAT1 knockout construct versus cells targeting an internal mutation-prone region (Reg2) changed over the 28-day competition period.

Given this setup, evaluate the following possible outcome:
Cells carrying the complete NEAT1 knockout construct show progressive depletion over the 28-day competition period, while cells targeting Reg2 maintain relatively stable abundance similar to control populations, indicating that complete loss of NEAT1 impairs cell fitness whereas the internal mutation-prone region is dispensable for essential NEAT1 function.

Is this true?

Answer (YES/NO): NO